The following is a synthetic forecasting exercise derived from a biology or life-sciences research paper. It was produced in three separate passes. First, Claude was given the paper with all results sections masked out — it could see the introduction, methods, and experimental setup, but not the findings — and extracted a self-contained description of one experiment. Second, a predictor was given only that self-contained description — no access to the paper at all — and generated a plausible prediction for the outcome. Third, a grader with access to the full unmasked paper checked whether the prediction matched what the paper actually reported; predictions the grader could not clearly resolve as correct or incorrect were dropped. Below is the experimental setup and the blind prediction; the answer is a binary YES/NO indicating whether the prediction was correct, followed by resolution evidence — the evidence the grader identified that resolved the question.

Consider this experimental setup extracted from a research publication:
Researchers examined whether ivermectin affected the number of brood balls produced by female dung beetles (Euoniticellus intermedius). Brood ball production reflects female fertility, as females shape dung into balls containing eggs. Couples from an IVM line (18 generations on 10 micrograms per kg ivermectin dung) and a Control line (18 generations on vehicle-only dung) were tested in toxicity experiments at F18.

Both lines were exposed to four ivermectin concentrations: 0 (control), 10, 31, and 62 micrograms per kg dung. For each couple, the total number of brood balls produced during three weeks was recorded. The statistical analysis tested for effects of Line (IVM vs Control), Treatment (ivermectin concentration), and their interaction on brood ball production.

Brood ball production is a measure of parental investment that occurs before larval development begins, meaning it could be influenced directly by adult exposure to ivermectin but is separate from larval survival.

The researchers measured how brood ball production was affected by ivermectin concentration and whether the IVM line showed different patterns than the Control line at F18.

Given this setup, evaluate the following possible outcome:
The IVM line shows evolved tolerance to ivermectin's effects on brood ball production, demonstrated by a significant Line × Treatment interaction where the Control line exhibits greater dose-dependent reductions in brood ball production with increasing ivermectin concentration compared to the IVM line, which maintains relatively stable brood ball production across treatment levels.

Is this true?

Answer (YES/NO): NO